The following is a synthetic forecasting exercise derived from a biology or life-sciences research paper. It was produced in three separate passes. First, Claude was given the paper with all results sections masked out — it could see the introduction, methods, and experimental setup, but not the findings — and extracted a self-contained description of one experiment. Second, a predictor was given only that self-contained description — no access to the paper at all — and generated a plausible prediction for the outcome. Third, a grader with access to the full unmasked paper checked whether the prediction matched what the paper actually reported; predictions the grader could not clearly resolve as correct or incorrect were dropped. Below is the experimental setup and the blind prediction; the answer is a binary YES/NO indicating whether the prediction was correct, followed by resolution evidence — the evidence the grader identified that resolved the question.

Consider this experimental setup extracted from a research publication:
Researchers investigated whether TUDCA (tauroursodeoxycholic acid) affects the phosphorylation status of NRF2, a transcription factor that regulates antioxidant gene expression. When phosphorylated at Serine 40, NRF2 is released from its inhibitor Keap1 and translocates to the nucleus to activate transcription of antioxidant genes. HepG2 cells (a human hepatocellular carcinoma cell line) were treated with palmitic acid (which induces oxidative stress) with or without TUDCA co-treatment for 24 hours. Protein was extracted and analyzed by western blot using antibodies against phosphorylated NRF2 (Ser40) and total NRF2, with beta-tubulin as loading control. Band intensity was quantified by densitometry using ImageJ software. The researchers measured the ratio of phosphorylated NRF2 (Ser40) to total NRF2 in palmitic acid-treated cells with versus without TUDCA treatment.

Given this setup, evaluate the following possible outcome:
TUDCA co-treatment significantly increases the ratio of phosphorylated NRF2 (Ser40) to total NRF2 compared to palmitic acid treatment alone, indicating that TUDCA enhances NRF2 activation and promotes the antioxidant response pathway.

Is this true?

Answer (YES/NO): YES